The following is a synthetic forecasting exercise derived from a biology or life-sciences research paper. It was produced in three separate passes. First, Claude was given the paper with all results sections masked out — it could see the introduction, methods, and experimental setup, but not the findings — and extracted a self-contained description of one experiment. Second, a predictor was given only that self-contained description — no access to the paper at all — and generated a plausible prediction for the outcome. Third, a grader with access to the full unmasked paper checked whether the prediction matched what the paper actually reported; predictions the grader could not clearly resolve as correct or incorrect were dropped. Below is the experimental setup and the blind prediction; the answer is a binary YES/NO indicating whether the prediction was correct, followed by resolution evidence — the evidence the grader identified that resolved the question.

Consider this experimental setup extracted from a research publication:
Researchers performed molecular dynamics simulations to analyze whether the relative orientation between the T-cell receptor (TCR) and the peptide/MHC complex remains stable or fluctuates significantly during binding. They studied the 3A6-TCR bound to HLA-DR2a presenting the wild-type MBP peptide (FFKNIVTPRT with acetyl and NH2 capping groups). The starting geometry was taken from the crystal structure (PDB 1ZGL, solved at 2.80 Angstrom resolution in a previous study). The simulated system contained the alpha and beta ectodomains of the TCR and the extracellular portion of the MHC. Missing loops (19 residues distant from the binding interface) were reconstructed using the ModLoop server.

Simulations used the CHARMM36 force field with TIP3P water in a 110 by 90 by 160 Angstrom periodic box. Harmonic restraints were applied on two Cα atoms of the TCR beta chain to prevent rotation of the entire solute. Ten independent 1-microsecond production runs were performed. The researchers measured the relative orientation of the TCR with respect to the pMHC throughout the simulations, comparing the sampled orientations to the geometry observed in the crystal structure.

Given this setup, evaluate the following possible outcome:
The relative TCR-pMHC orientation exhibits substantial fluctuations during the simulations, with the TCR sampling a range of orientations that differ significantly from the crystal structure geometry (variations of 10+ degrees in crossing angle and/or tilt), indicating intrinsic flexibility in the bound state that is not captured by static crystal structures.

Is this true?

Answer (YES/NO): YES